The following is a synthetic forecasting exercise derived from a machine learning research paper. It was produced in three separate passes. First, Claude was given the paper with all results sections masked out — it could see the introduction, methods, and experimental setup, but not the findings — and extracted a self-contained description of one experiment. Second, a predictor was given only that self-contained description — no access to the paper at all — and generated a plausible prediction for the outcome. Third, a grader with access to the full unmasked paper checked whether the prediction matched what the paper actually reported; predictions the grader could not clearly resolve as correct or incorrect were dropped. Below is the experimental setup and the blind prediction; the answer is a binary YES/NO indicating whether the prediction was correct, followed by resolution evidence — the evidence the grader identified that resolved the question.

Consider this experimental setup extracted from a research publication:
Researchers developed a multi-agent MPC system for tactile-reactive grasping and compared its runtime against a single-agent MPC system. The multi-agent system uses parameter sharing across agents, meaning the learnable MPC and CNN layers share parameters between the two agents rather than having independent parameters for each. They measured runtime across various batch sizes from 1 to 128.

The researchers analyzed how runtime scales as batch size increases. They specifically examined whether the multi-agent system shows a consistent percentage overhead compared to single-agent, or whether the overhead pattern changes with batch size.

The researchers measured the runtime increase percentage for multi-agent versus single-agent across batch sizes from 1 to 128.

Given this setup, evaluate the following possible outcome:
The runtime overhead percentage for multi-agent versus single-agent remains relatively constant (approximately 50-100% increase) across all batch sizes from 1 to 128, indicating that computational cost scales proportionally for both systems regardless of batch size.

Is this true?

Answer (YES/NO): NO